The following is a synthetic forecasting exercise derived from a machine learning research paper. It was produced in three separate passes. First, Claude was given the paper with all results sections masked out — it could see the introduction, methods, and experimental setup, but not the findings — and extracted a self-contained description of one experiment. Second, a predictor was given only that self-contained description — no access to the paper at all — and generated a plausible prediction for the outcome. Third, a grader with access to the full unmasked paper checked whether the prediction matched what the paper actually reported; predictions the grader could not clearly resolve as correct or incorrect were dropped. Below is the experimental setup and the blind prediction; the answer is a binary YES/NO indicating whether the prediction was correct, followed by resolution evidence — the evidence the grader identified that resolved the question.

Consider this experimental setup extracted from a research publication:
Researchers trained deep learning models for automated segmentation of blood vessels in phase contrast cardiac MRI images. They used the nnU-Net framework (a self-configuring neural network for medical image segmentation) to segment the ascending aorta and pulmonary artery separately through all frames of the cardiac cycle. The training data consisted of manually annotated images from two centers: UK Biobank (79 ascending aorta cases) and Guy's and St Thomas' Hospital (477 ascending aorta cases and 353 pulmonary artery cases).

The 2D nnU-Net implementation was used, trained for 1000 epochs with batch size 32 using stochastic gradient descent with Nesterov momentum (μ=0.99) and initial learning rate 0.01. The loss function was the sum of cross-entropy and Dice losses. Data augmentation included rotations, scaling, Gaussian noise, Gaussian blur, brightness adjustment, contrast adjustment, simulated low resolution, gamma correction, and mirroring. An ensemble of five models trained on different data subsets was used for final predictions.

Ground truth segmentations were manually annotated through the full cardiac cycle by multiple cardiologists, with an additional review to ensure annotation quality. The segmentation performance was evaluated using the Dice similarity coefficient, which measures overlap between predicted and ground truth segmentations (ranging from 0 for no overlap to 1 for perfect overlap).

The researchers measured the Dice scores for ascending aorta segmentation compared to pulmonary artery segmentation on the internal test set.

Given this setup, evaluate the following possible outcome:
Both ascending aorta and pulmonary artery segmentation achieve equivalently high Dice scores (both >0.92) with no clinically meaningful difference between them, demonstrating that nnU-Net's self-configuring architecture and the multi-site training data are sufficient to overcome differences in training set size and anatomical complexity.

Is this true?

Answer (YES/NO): YES